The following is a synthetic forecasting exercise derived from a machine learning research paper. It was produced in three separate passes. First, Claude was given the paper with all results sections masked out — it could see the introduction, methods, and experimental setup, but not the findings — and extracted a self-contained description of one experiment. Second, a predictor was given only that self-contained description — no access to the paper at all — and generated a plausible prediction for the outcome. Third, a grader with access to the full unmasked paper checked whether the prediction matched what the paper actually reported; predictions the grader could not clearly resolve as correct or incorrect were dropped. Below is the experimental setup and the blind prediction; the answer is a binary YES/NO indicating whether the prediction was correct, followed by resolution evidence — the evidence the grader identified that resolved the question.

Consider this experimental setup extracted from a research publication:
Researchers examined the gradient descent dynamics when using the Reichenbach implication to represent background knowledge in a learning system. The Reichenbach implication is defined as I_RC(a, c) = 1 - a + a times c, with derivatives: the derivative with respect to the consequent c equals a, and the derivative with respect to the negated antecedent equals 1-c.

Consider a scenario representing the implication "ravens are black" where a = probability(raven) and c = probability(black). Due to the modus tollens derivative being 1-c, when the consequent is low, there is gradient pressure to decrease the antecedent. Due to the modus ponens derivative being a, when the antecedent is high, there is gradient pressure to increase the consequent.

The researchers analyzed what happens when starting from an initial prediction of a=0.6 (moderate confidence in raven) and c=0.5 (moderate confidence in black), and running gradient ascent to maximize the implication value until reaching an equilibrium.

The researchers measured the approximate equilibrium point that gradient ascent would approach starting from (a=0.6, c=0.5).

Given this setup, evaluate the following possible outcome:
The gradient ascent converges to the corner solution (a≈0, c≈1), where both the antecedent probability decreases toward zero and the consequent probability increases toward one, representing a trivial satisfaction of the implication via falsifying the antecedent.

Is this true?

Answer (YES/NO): NO